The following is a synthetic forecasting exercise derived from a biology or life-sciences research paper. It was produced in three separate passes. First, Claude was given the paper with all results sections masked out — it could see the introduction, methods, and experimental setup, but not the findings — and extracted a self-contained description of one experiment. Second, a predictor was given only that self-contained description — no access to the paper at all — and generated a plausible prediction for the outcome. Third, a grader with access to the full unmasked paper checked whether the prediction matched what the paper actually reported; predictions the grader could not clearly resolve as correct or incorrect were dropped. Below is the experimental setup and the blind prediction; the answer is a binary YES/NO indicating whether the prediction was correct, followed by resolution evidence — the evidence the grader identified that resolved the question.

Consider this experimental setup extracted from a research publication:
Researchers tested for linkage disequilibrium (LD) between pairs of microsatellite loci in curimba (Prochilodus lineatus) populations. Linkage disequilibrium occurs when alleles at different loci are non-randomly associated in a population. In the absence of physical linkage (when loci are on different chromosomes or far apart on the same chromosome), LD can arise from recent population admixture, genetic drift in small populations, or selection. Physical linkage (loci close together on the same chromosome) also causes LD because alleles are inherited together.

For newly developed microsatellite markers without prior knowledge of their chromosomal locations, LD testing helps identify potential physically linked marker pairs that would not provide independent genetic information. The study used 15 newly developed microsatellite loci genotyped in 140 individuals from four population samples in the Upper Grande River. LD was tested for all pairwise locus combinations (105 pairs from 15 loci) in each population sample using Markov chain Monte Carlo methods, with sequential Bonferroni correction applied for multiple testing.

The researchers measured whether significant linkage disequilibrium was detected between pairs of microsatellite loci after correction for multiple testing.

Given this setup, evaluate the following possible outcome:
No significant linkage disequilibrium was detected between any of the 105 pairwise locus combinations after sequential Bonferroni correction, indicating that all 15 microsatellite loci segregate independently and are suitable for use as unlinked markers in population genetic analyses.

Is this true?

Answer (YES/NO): NO